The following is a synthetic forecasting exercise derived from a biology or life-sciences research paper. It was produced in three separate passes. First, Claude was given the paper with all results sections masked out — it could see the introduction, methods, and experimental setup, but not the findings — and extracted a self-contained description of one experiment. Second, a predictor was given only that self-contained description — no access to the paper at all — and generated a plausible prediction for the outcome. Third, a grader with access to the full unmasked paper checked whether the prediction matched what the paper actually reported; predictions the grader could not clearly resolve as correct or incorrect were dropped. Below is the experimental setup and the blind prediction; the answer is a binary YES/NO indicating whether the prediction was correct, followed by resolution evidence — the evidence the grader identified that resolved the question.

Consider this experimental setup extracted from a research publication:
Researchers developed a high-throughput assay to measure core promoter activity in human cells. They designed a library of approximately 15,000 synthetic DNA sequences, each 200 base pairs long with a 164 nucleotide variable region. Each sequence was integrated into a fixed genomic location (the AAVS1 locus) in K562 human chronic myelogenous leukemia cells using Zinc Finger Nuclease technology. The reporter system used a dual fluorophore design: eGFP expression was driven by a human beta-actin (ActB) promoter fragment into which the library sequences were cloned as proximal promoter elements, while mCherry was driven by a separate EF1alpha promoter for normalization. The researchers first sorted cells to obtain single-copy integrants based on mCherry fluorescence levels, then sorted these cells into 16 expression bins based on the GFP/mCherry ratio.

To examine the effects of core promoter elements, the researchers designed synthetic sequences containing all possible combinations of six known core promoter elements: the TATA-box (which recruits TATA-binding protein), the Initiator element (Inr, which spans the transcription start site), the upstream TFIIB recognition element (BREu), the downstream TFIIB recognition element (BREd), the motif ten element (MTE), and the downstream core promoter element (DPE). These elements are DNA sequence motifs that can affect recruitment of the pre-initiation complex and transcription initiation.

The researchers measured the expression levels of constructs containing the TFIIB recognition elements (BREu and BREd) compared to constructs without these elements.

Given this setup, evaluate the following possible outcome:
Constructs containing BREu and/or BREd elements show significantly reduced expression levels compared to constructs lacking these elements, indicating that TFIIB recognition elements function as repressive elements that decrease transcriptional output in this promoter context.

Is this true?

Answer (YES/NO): YES